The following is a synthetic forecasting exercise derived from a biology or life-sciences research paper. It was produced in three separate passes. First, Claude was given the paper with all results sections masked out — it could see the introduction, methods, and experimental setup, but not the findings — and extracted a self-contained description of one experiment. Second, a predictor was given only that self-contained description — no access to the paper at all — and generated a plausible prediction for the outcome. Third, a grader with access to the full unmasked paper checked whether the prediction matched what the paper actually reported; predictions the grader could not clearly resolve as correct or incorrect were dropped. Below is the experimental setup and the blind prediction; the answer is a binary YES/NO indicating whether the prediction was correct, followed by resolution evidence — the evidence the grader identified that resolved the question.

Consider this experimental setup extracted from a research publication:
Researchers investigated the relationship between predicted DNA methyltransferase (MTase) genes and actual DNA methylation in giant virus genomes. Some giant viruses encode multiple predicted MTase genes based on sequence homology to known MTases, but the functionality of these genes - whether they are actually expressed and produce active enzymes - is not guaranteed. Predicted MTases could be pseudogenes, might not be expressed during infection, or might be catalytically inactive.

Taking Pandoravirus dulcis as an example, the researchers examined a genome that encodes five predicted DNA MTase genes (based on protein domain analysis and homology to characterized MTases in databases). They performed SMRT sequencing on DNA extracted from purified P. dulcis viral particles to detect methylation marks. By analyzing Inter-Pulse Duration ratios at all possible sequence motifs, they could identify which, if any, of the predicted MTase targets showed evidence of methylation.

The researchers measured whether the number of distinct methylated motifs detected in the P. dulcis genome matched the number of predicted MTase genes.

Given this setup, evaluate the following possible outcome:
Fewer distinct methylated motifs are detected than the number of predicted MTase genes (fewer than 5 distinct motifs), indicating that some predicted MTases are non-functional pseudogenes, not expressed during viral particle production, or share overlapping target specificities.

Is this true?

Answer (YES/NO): YES